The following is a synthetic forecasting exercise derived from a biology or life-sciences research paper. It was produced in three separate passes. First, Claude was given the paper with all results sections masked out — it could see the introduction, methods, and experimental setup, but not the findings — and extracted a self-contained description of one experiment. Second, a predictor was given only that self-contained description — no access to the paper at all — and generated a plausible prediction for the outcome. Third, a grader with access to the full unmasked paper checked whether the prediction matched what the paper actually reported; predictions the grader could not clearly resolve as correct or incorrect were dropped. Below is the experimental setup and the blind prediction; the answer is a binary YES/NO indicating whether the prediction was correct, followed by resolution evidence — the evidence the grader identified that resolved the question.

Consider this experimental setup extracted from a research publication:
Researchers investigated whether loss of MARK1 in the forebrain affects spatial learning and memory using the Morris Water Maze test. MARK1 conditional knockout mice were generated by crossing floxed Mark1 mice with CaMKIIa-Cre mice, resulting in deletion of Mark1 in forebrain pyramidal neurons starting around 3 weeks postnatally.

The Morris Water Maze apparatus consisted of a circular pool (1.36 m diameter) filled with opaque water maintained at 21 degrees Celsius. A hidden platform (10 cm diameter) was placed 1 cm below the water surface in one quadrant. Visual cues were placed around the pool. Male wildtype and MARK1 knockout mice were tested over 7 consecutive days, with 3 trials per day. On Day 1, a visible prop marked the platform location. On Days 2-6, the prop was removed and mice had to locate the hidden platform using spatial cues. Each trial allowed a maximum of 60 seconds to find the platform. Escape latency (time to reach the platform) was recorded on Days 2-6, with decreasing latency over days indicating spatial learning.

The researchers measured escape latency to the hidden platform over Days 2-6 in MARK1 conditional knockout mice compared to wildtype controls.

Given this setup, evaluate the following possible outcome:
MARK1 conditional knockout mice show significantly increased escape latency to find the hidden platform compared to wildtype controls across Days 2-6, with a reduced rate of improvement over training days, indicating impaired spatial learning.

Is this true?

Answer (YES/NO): YES